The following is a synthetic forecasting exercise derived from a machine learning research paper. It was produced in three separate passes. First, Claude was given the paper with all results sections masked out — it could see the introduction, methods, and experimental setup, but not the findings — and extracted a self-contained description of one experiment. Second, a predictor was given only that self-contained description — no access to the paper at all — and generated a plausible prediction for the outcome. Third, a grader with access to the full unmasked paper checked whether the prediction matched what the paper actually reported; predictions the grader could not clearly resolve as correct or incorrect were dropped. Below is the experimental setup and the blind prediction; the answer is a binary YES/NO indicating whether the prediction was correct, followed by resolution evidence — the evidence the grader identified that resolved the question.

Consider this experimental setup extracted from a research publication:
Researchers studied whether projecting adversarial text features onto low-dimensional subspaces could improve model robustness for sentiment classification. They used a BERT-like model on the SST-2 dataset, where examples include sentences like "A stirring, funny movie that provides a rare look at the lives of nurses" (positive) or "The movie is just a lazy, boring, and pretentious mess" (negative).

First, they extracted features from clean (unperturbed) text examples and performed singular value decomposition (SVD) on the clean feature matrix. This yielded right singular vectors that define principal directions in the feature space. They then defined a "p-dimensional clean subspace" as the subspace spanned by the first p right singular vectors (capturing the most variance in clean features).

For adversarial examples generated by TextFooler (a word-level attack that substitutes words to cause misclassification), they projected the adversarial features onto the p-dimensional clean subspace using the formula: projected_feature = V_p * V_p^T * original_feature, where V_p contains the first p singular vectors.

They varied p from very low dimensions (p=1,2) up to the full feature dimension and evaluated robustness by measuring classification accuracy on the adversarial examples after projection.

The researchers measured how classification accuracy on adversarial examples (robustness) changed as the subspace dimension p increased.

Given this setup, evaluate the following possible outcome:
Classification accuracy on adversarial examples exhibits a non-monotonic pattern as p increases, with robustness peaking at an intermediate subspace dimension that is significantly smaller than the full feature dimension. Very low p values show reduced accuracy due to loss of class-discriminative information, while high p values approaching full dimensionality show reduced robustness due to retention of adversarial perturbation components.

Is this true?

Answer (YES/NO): YES